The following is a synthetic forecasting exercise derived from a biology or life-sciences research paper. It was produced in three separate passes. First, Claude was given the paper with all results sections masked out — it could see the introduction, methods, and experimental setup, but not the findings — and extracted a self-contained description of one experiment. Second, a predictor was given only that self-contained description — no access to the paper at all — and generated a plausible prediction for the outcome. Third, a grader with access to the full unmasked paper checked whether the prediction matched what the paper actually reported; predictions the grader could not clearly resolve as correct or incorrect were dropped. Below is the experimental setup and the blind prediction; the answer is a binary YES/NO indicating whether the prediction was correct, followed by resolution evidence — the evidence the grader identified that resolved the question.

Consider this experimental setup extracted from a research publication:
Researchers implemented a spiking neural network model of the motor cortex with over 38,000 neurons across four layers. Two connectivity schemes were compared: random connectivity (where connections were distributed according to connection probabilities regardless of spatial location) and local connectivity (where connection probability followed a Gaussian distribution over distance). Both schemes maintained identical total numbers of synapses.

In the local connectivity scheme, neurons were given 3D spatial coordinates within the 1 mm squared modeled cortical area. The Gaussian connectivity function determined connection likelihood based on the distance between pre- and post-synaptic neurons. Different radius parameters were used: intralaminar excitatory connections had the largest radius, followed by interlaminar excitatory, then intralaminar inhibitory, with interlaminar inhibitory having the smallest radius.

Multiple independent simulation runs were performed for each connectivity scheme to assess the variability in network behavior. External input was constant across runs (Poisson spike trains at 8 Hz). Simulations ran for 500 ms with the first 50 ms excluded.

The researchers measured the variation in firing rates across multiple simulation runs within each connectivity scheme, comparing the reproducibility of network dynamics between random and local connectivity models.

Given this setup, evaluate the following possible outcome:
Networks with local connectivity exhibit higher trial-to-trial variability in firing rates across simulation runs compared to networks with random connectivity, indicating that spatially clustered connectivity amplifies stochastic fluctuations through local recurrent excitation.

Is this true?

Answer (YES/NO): NO